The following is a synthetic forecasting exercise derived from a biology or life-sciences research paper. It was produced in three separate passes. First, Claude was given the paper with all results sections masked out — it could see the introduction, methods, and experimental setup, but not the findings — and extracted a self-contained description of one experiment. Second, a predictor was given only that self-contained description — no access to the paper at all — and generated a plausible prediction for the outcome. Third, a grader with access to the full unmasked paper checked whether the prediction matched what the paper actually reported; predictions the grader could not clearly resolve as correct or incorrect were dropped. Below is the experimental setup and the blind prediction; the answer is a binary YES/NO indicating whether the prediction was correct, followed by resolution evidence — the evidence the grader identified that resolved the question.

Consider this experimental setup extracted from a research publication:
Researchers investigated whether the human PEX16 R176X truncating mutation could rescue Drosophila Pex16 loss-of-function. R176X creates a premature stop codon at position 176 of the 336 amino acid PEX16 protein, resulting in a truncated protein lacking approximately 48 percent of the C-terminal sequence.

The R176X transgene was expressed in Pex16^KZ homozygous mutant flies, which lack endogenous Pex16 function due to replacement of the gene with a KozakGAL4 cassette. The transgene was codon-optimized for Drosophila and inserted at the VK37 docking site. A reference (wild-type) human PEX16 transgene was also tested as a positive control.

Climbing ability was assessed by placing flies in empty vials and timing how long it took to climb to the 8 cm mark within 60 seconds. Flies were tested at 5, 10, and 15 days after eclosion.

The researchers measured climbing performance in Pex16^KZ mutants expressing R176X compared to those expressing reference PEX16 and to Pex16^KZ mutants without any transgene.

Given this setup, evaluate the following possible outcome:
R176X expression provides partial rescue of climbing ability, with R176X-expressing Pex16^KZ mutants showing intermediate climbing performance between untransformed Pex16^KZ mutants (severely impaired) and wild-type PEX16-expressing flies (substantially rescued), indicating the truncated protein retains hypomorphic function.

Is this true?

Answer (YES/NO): NO